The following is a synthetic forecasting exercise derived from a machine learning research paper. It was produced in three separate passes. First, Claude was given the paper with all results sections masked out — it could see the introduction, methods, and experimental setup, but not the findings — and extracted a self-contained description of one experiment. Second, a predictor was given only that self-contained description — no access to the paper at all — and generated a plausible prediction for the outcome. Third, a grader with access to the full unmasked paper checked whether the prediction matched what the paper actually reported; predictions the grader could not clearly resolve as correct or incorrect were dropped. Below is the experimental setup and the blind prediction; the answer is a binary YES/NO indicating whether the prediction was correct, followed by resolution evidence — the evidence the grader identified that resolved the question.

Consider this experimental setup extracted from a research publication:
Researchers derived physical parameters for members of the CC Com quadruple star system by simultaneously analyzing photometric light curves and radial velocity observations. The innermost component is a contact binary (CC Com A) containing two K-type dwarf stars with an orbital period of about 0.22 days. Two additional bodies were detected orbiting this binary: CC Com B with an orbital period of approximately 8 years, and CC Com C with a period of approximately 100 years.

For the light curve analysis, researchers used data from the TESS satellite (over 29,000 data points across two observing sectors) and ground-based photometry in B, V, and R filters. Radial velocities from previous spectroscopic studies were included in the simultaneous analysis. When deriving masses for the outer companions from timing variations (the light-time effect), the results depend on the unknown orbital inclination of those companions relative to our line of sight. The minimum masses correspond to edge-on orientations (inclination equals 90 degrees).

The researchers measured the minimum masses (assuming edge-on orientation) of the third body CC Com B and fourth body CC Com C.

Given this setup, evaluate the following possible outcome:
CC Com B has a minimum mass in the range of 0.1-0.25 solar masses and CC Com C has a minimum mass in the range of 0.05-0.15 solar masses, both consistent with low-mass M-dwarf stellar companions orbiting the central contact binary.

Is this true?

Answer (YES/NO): NO